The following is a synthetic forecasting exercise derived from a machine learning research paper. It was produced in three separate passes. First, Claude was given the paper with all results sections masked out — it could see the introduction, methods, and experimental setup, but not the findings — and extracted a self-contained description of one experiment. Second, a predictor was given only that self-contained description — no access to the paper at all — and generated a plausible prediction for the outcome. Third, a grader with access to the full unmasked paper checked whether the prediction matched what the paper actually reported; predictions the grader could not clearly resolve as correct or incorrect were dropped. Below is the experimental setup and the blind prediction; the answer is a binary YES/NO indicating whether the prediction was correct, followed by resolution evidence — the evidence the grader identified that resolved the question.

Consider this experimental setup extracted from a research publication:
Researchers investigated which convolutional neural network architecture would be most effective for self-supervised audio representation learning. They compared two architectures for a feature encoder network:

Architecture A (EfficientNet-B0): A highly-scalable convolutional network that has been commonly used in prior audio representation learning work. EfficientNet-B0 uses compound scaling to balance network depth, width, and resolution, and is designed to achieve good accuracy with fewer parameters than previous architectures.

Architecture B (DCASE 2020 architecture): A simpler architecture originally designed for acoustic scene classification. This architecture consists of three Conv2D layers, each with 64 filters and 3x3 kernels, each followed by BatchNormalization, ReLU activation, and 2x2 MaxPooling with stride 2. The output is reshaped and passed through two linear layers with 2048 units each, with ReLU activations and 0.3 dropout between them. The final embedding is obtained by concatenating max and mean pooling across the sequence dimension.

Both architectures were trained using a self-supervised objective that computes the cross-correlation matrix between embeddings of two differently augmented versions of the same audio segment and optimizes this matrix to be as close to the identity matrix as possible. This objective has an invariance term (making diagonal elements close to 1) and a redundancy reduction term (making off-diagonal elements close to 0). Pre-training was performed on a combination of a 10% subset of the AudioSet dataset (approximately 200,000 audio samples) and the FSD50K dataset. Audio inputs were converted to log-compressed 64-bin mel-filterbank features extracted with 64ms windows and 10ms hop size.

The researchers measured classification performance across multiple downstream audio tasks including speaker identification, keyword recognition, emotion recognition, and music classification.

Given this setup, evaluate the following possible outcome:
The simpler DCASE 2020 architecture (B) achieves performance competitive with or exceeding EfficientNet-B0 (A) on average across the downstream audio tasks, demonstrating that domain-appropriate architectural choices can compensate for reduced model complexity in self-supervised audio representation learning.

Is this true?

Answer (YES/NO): YES